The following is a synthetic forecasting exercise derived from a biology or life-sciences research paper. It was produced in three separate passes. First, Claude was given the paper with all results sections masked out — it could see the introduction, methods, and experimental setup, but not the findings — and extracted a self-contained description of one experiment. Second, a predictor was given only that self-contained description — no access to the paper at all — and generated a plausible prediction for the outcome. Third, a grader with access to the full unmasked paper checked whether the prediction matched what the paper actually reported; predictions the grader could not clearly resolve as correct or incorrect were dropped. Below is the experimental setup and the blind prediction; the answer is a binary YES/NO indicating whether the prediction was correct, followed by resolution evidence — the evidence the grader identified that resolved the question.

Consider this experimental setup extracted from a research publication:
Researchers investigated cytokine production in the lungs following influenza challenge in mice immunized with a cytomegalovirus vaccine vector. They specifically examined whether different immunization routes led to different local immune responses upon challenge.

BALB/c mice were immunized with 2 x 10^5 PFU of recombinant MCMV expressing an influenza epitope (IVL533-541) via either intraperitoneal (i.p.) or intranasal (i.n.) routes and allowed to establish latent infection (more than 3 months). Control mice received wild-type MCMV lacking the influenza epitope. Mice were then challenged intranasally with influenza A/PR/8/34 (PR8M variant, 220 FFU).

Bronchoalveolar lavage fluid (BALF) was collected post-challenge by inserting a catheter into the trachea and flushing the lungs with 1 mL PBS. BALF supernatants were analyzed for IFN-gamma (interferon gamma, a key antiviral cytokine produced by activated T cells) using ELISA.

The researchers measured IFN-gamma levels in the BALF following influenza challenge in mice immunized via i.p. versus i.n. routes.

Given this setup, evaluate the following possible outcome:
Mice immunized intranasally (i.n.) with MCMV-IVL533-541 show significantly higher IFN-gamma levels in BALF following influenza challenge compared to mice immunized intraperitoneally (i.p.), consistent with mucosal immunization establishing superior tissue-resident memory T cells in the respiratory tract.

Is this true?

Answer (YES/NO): NO